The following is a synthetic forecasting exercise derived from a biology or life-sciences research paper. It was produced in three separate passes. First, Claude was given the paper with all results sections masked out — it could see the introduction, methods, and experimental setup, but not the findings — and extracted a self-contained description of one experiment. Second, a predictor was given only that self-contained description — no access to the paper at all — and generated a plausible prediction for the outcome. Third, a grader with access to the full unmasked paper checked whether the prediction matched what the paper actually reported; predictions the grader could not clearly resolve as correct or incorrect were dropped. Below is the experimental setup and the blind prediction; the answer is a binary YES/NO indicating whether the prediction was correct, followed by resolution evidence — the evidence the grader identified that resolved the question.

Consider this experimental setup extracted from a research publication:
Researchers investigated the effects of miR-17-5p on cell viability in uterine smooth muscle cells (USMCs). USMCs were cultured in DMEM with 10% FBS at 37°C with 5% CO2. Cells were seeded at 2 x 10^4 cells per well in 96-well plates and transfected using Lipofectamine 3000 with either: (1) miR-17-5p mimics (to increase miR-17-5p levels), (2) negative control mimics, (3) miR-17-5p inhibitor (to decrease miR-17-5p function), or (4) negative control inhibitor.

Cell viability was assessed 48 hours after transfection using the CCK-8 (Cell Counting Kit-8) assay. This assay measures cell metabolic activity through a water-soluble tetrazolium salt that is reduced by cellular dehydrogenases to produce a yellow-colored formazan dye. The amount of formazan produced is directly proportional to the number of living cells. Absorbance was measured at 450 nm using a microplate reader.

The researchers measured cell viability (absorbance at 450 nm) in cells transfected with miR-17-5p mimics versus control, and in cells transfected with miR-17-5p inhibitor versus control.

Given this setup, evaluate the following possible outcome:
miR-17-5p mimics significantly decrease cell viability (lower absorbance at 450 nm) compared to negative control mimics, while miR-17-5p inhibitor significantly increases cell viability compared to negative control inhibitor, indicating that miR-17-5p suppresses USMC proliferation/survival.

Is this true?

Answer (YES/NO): YES